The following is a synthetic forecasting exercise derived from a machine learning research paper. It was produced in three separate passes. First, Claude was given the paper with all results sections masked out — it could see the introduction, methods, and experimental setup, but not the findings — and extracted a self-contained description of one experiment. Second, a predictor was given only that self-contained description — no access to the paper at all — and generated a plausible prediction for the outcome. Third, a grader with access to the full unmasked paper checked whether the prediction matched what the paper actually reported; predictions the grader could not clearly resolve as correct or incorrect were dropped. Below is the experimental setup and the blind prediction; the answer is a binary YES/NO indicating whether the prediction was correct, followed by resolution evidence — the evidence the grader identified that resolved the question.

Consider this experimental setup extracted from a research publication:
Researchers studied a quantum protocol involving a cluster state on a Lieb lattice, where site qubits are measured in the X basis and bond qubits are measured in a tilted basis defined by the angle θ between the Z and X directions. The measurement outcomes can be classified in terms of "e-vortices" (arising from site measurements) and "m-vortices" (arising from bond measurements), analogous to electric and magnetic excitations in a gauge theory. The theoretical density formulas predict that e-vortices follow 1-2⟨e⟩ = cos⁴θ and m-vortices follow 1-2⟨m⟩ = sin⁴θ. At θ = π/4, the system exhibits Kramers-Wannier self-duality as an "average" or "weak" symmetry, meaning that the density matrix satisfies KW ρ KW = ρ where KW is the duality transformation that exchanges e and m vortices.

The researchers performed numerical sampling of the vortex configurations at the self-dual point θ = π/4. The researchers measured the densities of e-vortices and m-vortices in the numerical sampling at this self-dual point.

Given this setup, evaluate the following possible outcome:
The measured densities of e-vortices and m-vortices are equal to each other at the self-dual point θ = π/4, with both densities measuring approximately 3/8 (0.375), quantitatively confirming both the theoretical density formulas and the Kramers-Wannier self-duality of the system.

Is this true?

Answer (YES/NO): YES